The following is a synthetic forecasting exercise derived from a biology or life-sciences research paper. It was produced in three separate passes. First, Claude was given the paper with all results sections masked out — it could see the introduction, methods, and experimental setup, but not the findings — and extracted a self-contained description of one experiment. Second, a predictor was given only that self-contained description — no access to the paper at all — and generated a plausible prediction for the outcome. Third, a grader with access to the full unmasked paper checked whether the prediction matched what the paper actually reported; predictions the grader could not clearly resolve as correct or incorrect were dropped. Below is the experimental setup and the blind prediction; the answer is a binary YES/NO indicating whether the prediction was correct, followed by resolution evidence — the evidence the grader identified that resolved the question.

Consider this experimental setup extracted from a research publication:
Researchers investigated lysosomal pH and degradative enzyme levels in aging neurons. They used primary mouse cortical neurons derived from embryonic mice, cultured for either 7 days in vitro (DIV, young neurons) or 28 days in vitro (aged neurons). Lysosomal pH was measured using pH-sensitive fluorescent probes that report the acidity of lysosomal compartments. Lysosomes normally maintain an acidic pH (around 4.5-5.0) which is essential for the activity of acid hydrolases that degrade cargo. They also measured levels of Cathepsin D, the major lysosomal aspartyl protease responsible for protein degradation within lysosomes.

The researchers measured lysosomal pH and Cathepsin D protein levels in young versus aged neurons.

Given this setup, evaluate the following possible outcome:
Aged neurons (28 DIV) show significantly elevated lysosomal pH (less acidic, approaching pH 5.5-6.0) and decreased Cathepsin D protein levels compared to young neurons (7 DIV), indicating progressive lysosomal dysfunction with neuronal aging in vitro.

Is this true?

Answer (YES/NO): NO